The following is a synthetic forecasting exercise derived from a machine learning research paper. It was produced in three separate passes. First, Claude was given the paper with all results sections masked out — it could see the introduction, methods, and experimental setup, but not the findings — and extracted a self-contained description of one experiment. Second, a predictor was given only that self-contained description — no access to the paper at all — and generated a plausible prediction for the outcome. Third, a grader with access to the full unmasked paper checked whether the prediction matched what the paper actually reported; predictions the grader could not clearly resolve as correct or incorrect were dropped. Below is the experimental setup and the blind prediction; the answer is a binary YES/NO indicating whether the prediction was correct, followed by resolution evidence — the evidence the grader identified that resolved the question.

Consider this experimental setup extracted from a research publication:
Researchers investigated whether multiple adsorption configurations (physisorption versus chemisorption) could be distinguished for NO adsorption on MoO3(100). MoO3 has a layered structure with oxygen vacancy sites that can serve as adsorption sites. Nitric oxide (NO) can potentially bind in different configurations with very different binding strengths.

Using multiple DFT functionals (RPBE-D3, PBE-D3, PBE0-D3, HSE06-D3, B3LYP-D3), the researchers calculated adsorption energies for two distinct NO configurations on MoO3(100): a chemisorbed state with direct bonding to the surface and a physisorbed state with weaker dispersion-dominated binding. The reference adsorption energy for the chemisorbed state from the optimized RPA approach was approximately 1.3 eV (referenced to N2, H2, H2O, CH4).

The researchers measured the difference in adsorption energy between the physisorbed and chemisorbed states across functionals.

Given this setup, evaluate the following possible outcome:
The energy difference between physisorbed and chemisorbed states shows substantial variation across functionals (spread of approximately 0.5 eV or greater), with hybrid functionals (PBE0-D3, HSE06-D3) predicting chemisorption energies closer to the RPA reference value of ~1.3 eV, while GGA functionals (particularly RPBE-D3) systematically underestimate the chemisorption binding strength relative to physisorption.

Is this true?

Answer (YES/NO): YES